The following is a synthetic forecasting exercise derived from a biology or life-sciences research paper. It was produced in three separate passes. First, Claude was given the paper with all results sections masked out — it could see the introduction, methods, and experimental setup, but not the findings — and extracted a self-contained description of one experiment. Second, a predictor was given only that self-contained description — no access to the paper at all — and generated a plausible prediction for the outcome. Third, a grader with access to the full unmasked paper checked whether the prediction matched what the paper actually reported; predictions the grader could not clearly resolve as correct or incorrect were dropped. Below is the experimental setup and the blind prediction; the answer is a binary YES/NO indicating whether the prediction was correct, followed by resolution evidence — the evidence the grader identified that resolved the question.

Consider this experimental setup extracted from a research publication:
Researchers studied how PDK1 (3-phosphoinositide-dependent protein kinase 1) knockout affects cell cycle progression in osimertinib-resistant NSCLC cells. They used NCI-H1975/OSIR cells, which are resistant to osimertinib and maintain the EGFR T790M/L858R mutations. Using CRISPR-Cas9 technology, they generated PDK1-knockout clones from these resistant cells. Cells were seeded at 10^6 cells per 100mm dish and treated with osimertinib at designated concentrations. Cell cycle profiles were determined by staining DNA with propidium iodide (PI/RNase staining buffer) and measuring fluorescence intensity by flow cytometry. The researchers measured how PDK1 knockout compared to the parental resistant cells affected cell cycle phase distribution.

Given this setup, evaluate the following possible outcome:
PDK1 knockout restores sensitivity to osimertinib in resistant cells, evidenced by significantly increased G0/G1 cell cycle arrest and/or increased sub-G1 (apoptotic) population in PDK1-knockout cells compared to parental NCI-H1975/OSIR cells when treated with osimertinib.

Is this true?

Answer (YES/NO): YES